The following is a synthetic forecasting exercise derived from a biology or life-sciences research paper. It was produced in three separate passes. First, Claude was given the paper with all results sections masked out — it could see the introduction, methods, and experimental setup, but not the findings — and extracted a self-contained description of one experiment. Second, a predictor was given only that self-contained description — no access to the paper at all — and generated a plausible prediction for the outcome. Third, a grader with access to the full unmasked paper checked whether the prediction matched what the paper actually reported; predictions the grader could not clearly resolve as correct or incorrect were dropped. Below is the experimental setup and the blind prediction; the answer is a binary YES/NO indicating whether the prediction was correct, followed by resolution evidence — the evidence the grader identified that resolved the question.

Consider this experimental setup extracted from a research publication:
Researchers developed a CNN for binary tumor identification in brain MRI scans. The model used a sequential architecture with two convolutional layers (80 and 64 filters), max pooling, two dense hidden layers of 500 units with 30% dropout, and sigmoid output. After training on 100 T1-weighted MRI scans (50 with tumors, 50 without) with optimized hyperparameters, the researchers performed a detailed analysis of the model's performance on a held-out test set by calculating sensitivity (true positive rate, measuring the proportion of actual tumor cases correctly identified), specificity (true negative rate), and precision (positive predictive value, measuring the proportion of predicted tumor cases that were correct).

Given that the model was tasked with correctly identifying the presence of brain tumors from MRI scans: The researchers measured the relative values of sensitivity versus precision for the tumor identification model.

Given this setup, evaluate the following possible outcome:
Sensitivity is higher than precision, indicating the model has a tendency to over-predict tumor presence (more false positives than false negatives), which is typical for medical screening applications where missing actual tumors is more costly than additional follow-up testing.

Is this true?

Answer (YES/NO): YES